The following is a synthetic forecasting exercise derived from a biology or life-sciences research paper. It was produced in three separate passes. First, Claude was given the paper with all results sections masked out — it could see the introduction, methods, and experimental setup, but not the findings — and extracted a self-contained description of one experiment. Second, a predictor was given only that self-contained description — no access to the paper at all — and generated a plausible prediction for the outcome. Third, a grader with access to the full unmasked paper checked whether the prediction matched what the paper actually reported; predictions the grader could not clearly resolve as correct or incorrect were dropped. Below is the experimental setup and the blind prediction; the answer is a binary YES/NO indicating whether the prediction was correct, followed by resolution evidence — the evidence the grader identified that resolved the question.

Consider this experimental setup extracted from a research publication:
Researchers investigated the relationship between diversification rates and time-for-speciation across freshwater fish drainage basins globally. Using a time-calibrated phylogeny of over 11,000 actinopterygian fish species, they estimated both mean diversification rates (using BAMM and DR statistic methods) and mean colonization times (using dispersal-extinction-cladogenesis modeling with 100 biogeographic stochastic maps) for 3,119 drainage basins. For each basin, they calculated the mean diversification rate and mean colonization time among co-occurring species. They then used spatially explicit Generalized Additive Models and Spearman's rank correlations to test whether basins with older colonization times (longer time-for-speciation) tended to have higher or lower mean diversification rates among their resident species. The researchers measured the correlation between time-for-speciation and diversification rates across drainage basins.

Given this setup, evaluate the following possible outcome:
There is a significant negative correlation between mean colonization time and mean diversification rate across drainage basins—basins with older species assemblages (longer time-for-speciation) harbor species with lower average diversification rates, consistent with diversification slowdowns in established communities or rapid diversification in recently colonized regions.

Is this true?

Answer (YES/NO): YES